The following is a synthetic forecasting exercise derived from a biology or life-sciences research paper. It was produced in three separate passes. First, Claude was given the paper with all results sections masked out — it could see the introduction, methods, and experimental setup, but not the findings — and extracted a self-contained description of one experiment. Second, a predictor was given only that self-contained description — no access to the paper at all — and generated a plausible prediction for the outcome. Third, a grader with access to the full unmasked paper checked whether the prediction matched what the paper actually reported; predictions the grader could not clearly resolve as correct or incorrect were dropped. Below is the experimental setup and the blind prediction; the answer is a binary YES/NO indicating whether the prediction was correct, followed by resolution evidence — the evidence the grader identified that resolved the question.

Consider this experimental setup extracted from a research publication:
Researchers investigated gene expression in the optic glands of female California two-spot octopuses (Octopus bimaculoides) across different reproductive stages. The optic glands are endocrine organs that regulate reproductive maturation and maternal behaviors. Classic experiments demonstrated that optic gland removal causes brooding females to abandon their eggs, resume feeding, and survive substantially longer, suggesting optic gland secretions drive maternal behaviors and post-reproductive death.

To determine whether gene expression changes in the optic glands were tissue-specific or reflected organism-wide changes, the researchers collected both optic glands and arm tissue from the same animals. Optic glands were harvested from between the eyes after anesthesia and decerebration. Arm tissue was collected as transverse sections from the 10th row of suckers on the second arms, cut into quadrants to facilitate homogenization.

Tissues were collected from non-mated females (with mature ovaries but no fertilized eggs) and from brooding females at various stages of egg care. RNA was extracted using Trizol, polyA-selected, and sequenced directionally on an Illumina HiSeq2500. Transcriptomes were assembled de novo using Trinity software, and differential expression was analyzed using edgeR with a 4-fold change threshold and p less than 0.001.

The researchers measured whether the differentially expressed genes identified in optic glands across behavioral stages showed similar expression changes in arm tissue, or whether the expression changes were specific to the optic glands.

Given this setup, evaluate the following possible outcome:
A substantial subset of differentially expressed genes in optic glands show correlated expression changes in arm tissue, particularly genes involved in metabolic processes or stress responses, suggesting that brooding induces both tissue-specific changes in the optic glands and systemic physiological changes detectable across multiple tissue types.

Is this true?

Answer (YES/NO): NO